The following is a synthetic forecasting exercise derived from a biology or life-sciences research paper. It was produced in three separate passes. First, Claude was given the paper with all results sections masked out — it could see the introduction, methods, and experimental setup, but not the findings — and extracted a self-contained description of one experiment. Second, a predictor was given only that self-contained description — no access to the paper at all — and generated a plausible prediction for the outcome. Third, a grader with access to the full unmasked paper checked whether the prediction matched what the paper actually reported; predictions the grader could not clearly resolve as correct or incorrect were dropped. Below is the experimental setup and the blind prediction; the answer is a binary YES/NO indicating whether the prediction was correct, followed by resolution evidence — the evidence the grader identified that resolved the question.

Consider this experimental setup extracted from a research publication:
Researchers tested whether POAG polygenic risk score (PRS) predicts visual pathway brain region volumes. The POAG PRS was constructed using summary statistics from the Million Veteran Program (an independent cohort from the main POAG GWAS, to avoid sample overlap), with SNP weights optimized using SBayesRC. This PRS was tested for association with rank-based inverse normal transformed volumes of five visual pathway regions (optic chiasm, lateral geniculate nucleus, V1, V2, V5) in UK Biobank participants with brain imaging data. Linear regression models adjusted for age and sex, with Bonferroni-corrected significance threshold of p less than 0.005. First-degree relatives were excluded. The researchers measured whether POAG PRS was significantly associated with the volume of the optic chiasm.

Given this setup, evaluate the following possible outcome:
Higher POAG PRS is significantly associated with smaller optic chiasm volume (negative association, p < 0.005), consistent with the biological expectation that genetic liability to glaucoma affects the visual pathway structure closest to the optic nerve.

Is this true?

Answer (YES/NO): NO